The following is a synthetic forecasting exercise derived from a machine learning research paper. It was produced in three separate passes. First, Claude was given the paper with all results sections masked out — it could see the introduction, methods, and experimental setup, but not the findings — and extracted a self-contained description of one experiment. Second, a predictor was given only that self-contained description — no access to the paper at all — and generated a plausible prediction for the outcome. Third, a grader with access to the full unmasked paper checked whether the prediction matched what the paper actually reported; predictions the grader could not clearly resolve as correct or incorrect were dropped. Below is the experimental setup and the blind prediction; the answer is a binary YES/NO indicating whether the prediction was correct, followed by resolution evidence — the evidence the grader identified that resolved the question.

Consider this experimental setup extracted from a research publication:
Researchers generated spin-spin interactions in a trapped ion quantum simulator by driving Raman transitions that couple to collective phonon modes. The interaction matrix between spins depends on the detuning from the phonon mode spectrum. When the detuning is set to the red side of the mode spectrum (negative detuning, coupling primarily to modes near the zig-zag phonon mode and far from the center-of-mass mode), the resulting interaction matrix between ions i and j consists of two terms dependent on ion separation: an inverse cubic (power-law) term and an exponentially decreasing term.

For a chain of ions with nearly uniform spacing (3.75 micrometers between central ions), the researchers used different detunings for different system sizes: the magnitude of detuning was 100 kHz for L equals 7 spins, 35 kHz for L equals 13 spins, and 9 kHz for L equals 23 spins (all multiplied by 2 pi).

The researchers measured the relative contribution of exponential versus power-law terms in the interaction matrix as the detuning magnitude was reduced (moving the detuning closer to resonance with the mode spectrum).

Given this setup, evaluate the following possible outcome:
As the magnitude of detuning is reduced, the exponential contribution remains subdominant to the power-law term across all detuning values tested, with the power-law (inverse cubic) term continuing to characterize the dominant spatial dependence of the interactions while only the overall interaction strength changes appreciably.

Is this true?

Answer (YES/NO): NO